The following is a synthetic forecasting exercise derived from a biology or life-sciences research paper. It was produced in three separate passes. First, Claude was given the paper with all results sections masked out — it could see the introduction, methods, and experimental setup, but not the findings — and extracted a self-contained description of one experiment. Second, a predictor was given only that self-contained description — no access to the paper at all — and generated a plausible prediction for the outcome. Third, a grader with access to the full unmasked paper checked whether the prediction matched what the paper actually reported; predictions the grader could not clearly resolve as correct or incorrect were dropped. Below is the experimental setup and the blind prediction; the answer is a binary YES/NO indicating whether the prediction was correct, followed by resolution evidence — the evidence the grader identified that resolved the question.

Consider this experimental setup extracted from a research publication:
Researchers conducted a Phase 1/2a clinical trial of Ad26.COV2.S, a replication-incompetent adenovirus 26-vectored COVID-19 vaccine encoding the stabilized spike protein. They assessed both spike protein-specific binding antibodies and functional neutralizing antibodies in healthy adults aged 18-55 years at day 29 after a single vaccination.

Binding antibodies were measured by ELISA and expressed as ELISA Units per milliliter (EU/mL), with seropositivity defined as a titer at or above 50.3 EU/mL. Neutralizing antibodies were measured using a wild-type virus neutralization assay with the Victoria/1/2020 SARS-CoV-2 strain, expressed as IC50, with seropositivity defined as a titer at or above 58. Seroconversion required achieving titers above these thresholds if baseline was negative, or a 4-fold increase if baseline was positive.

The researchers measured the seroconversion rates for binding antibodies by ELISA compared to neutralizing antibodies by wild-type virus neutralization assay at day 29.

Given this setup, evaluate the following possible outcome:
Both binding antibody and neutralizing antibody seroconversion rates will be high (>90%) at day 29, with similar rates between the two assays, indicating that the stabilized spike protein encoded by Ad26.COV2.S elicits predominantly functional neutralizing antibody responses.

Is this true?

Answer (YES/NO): YES